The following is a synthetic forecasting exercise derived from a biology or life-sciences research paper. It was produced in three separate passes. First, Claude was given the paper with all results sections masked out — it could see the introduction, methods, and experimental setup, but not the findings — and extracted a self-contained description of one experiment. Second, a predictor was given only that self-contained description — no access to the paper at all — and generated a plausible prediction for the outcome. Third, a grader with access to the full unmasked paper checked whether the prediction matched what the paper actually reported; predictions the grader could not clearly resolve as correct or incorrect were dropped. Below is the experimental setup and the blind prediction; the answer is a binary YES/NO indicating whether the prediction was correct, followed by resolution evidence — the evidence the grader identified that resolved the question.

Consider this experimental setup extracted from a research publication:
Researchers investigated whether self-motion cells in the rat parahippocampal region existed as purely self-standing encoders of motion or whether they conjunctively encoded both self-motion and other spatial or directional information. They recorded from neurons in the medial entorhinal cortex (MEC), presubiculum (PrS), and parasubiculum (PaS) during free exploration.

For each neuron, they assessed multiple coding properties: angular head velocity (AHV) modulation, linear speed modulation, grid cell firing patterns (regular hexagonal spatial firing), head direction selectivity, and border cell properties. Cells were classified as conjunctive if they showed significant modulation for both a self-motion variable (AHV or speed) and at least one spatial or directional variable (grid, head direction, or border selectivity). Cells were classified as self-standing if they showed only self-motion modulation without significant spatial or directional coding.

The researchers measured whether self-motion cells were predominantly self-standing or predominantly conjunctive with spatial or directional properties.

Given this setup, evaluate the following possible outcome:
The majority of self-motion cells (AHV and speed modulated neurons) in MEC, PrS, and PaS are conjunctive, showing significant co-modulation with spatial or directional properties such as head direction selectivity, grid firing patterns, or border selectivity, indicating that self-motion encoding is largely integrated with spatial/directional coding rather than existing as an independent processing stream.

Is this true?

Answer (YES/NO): YES